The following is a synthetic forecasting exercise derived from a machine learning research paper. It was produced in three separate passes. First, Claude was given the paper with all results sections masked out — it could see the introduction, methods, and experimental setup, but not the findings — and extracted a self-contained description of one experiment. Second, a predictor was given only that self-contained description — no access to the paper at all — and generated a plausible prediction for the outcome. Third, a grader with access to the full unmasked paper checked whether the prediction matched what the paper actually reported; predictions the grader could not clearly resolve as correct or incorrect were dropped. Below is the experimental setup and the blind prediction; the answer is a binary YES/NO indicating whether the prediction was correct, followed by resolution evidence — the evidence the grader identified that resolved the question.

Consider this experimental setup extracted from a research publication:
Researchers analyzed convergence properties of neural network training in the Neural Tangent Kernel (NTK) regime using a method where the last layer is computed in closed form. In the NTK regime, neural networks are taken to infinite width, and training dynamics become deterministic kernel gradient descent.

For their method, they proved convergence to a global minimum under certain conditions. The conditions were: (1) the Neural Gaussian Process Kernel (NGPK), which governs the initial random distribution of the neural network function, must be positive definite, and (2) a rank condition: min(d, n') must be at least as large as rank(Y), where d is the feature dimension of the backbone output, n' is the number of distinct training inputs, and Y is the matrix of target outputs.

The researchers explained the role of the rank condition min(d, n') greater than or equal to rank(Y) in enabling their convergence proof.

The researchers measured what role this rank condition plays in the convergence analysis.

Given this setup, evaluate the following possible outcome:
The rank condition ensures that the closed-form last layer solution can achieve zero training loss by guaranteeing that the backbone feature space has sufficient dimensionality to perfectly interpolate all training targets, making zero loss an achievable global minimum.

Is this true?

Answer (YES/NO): NO